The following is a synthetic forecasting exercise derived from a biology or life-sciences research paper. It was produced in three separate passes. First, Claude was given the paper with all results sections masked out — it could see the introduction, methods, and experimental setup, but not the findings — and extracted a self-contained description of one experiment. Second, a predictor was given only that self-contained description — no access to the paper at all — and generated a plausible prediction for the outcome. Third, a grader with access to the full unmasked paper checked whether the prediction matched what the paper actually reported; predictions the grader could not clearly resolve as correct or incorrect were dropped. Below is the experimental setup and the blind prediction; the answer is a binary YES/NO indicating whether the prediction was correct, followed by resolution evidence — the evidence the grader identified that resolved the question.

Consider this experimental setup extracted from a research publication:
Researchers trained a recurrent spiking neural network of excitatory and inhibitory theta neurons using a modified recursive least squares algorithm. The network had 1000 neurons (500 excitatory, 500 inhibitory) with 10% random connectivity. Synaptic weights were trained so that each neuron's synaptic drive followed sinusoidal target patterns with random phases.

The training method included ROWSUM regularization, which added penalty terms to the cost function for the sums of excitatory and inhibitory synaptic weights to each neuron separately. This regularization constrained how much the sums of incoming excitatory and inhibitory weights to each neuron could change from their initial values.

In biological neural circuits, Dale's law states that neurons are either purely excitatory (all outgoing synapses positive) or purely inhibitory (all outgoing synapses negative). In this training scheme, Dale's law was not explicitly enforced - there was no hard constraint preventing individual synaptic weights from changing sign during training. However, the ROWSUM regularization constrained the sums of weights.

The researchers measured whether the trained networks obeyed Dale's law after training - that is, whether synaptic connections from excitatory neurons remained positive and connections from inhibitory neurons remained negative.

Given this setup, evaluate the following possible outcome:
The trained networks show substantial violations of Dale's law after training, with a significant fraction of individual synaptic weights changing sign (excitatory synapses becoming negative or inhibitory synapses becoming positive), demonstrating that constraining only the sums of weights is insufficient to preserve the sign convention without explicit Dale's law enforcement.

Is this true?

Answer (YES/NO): NO